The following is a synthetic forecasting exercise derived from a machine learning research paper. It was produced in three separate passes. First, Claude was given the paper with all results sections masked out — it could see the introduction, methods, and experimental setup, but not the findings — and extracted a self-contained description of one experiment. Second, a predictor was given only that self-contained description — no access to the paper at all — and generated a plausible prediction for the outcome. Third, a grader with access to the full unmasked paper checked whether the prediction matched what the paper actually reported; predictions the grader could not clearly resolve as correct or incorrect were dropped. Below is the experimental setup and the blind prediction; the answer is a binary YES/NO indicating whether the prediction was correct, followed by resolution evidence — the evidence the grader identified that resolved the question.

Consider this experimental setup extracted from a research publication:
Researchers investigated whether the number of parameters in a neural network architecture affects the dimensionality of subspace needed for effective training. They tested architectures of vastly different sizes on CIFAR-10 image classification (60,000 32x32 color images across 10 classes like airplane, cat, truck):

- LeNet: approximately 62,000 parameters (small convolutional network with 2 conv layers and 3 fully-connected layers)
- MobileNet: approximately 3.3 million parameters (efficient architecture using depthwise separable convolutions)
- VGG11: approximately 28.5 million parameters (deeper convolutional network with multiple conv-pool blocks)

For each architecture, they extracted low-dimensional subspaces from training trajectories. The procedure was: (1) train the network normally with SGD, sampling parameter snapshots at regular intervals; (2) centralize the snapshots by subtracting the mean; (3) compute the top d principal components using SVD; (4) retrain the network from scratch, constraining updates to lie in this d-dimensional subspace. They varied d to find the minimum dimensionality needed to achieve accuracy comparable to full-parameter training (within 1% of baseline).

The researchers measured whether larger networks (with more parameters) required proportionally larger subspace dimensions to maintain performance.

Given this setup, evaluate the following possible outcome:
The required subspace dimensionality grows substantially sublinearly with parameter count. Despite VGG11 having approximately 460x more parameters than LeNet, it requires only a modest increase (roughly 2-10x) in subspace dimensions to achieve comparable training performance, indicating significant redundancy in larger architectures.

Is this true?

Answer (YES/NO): NO